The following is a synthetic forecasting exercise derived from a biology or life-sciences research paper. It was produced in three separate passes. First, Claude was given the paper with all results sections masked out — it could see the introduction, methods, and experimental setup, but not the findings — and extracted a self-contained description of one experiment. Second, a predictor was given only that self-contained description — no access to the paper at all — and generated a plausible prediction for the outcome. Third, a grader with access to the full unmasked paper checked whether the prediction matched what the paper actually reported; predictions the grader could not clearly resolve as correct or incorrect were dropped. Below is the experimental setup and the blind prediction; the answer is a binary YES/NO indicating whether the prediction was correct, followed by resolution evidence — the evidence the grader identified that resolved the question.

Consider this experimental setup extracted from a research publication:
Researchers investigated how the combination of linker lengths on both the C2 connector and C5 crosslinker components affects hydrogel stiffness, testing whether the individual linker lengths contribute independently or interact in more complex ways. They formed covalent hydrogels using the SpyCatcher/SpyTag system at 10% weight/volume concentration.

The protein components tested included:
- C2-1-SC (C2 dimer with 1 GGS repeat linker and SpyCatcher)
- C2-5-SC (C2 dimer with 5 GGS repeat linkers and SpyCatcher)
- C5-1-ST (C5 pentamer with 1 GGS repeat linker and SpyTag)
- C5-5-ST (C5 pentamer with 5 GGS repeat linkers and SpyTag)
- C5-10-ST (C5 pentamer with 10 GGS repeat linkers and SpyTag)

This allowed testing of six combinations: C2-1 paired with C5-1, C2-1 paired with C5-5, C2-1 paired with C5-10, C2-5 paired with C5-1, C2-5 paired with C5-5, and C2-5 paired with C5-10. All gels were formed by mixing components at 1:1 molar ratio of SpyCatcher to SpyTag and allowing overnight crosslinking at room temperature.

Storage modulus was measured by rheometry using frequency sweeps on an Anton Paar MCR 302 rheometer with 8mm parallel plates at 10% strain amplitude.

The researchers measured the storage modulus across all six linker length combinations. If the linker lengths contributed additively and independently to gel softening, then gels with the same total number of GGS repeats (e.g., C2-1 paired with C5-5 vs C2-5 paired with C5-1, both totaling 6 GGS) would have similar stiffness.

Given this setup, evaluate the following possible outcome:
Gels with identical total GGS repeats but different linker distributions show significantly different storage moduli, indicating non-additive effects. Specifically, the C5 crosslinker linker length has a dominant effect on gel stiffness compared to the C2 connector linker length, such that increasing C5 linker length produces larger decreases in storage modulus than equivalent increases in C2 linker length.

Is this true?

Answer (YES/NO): NO